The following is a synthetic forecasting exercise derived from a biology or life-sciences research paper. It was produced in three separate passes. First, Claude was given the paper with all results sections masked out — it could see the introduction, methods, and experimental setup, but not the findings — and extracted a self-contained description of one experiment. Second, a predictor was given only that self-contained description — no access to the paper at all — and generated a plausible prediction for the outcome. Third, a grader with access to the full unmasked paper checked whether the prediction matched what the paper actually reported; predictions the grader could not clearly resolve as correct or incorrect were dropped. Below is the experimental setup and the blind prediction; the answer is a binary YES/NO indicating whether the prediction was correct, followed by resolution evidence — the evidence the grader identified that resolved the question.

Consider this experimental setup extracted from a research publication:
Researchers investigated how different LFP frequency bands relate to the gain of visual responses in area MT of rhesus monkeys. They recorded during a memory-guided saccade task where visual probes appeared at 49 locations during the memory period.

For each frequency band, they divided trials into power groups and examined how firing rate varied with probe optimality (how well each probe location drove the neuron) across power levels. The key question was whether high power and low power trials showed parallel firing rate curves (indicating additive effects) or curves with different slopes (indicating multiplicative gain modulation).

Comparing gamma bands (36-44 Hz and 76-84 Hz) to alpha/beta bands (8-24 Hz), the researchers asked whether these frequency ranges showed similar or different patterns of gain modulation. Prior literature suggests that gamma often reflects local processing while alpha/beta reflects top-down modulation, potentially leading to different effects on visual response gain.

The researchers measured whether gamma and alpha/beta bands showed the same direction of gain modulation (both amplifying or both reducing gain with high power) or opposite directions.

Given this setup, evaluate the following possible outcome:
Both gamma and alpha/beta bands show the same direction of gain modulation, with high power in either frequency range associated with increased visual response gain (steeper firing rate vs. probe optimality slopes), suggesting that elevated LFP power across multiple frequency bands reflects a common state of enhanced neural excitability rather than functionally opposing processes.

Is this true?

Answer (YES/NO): NO